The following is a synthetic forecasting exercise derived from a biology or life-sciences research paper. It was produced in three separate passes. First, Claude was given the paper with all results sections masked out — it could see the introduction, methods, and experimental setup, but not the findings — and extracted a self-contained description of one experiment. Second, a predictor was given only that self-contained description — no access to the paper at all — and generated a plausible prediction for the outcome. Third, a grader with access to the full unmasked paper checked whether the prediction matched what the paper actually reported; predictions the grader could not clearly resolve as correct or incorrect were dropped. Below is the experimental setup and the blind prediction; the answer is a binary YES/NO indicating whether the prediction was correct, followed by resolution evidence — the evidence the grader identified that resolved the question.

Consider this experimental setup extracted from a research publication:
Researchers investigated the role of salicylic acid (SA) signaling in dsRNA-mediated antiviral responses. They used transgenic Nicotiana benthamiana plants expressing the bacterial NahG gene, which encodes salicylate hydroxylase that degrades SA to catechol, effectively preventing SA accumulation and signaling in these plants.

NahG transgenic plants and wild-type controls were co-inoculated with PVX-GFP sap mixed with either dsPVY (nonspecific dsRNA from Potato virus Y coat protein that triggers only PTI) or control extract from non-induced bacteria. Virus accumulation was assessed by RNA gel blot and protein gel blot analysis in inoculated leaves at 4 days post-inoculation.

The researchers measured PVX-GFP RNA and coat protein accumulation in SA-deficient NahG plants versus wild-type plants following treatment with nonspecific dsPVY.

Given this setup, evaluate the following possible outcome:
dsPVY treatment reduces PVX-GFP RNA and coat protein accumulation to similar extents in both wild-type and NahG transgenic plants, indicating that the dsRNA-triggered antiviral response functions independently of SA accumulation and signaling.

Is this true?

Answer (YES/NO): NO